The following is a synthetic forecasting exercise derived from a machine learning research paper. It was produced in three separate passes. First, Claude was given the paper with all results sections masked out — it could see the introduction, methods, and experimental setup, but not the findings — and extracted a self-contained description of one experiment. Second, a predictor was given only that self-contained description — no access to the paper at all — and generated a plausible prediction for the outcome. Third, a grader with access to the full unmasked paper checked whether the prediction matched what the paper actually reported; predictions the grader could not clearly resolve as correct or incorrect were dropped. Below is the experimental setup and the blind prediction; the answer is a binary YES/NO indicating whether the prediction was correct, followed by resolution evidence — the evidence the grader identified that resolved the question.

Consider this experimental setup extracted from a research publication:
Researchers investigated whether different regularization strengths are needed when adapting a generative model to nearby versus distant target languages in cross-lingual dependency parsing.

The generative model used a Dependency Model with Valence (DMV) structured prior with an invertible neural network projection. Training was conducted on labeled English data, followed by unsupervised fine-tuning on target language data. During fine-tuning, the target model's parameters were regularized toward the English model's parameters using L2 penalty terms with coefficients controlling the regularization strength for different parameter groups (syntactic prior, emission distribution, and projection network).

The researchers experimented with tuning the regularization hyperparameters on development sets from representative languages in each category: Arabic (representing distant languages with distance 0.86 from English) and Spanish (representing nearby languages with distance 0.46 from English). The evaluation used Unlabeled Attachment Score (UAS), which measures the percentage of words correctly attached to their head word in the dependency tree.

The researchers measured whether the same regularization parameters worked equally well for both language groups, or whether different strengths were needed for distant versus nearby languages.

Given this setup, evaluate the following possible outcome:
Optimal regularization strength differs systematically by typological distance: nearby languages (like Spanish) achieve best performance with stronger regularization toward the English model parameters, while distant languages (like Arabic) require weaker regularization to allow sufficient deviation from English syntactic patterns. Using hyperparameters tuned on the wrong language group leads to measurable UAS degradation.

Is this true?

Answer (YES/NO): YES